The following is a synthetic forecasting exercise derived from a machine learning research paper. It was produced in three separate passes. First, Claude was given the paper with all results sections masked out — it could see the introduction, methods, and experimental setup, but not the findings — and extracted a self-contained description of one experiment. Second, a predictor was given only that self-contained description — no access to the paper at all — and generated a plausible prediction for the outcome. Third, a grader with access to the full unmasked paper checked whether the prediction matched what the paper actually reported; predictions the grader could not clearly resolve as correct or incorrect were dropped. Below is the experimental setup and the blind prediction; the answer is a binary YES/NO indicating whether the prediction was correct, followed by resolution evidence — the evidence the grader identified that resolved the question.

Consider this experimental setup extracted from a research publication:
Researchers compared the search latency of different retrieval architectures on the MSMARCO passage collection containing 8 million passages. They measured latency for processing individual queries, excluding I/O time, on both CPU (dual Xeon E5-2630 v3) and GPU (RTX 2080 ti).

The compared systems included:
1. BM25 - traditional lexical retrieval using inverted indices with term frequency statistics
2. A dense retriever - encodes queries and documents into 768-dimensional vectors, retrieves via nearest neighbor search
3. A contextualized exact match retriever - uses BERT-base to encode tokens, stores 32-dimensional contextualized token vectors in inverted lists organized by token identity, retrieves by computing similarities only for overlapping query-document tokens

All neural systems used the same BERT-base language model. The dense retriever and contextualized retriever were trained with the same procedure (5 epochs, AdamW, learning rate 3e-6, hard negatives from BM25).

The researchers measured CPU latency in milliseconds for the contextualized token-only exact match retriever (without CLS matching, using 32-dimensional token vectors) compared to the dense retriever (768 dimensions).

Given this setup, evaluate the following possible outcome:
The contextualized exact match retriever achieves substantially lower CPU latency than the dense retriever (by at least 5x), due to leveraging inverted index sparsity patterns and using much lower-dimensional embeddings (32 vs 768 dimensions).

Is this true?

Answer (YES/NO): NO